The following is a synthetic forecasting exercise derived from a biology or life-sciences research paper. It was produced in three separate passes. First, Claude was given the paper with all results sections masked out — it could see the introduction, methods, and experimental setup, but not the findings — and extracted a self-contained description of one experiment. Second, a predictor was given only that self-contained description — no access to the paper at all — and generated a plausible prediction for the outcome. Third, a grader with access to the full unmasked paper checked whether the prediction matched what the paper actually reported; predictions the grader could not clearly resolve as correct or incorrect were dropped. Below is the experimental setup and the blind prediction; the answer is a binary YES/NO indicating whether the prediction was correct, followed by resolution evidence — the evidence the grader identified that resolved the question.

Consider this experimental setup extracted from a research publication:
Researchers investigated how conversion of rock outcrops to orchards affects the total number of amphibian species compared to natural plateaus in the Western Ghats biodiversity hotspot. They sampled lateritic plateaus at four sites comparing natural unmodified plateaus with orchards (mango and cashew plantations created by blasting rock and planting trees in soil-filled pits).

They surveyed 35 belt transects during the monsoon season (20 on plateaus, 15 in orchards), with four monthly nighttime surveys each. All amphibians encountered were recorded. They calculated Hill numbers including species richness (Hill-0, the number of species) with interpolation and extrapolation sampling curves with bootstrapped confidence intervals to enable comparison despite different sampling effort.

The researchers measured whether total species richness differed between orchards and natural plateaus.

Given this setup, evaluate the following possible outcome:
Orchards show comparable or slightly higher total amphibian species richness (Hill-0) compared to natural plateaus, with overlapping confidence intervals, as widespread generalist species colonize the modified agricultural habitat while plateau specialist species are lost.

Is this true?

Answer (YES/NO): YES